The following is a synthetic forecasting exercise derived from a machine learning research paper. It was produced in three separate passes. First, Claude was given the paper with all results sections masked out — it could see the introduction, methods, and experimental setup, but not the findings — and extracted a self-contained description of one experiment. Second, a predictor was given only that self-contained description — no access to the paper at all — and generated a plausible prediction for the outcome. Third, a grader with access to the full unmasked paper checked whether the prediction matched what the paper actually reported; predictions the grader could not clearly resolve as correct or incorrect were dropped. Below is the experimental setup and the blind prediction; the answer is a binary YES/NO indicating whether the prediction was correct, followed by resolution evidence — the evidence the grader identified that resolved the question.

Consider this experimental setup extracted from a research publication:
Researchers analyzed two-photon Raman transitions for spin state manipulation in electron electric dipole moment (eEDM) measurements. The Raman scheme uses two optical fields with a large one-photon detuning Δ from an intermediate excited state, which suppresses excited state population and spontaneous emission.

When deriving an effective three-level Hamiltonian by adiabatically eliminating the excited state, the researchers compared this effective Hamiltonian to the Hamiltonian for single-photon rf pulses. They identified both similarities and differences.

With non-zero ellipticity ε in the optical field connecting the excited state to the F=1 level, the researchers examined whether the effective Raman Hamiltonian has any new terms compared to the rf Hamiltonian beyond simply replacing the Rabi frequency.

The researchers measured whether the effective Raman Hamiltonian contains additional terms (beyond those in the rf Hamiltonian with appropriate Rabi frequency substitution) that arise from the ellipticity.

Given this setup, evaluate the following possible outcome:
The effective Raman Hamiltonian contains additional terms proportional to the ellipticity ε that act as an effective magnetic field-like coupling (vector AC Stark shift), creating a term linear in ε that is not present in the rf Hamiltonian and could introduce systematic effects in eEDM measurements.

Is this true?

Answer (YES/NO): YES